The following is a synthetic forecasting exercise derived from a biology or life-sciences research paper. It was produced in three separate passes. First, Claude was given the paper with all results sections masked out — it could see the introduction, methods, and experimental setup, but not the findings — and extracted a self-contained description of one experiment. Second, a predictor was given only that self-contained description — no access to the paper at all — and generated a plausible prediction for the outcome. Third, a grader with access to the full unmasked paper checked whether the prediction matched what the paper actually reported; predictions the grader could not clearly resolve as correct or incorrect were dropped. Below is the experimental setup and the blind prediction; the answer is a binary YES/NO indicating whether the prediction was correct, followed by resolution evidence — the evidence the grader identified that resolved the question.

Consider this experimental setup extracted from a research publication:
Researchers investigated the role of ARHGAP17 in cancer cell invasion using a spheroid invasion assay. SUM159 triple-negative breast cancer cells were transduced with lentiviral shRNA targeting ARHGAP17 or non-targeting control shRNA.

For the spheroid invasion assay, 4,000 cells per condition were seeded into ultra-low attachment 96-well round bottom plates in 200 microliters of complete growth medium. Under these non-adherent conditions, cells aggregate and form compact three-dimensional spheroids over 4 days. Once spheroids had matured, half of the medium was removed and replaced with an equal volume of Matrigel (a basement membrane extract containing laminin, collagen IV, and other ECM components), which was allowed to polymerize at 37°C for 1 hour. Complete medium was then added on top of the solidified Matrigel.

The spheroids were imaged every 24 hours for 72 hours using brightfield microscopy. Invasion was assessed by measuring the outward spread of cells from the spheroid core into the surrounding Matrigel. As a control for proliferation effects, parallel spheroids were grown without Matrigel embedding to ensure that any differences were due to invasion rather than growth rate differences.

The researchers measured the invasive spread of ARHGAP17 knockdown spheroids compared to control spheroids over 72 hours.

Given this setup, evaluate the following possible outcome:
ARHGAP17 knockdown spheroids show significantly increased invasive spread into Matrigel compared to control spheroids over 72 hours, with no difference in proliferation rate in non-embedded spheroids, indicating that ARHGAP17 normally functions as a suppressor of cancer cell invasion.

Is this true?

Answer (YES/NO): NO